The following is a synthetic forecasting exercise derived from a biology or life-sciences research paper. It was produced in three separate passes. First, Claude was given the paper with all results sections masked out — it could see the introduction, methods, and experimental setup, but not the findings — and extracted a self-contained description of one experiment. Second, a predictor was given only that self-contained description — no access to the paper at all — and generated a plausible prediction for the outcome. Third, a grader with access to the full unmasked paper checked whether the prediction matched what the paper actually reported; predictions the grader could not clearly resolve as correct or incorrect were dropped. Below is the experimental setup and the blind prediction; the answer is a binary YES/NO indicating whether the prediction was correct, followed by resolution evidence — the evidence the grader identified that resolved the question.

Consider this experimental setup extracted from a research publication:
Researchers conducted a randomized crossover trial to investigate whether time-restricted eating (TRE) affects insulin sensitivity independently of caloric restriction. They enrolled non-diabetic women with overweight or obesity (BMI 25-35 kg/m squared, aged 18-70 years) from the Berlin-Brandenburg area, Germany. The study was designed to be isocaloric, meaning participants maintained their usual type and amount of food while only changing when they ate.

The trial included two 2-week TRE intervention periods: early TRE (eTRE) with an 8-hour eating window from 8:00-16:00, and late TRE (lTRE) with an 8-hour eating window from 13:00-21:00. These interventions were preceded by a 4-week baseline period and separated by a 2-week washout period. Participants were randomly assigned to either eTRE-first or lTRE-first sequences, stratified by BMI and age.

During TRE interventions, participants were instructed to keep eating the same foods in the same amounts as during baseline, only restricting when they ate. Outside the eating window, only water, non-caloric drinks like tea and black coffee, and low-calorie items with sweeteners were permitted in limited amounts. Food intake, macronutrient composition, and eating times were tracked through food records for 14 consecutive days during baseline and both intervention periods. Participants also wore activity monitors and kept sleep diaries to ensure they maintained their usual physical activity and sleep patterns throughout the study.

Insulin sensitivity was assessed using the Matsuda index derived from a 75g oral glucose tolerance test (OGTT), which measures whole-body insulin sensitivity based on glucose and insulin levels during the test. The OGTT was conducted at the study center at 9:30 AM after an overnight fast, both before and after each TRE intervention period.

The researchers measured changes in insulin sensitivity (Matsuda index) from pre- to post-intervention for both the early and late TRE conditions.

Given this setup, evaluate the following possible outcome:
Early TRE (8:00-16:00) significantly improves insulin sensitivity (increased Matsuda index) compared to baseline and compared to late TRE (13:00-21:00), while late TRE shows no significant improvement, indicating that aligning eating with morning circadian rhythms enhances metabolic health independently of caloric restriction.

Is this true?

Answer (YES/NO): NO